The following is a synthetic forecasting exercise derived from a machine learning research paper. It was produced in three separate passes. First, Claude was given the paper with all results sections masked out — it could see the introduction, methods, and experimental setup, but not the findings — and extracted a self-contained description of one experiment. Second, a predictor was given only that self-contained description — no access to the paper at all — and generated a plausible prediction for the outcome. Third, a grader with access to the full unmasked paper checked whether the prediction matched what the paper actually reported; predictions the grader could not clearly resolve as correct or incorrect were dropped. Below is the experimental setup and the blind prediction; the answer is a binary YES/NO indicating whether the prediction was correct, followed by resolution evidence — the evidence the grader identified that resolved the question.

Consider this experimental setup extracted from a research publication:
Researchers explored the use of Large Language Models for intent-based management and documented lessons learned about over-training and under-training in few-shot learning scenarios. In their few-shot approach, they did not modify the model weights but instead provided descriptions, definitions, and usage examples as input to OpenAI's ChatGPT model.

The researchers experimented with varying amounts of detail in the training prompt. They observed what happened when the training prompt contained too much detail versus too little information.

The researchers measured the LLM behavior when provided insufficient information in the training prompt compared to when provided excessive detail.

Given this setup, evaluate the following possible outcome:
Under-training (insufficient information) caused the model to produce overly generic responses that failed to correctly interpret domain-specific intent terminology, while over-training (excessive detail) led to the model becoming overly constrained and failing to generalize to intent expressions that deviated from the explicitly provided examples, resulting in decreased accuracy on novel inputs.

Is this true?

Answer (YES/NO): NO